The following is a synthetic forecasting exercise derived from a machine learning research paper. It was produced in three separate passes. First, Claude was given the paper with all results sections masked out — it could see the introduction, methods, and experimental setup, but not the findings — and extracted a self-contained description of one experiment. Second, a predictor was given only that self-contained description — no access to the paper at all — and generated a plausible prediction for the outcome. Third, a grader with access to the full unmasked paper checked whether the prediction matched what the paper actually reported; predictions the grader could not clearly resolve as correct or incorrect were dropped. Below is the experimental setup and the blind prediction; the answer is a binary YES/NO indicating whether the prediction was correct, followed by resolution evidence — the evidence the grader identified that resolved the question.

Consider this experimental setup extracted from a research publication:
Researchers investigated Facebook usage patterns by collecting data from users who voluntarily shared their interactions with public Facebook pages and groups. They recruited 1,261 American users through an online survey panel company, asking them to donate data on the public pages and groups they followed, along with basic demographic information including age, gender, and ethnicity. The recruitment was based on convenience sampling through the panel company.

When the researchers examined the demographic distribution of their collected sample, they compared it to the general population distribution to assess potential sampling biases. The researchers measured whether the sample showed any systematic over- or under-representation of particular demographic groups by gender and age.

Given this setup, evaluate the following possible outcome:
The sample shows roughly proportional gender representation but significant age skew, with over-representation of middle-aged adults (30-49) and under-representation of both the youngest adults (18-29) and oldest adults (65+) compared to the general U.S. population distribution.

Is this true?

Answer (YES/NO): NO